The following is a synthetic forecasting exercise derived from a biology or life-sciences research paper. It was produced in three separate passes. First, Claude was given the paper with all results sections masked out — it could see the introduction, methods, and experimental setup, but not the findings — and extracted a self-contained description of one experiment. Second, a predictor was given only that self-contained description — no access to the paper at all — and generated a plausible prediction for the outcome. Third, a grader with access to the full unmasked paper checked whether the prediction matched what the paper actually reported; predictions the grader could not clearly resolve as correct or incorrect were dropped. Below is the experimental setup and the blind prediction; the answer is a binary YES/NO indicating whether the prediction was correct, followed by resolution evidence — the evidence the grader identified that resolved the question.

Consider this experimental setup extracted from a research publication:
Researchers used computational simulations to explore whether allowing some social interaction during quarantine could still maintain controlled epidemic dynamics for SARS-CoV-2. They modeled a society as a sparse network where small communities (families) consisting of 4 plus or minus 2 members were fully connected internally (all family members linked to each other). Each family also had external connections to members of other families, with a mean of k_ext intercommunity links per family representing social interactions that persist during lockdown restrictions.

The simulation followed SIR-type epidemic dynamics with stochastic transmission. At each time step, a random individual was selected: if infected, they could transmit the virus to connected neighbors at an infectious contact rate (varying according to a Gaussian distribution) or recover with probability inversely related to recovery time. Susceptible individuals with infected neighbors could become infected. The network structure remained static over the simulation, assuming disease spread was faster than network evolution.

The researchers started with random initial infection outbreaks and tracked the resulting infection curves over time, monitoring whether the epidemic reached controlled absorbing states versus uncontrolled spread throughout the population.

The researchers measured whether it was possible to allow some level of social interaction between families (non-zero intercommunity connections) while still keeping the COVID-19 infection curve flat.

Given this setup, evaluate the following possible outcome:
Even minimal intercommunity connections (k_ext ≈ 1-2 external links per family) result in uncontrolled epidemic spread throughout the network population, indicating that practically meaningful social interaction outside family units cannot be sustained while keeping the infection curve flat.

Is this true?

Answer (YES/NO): NO